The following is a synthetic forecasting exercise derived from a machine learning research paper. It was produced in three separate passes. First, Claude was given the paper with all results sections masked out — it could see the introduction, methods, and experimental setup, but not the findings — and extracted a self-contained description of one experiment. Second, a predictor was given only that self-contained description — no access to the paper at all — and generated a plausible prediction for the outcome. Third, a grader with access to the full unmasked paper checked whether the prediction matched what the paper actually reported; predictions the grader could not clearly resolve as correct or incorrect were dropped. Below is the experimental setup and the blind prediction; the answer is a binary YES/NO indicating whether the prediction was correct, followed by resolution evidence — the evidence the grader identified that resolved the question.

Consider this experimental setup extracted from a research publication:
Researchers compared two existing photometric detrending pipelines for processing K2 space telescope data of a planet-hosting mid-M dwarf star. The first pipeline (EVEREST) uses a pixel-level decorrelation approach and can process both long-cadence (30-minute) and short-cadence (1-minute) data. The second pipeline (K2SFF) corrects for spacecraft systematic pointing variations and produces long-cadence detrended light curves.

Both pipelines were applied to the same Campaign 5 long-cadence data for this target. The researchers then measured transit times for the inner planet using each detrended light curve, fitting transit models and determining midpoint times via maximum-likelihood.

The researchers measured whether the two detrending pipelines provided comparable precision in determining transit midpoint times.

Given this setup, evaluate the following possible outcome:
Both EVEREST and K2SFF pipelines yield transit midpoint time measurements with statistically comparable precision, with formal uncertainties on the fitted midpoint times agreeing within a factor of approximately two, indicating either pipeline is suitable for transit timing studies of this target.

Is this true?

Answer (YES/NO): YES